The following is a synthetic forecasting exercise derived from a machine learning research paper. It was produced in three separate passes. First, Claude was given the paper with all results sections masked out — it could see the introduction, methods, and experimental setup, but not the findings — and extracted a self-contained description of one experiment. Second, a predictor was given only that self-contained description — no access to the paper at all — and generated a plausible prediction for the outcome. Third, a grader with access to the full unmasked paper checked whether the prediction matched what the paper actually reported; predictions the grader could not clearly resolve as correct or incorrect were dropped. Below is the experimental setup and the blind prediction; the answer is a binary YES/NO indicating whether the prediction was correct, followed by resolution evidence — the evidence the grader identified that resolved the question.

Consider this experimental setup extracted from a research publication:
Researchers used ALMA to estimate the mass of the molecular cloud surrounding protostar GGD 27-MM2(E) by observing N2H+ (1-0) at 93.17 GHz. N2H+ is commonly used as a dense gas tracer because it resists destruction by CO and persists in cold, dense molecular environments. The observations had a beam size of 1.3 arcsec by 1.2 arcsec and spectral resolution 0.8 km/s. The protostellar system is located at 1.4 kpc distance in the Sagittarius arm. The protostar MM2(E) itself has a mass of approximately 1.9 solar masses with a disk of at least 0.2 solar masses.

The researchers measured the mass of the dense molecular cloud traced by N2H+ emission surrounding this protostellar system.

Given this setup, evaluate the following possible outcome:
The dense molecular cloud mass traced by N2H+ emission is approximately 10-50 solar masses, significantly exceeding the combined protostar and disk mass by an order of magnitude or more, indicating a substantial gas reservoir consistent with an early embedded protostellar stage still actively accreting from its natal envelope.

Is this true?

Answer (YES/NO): YES